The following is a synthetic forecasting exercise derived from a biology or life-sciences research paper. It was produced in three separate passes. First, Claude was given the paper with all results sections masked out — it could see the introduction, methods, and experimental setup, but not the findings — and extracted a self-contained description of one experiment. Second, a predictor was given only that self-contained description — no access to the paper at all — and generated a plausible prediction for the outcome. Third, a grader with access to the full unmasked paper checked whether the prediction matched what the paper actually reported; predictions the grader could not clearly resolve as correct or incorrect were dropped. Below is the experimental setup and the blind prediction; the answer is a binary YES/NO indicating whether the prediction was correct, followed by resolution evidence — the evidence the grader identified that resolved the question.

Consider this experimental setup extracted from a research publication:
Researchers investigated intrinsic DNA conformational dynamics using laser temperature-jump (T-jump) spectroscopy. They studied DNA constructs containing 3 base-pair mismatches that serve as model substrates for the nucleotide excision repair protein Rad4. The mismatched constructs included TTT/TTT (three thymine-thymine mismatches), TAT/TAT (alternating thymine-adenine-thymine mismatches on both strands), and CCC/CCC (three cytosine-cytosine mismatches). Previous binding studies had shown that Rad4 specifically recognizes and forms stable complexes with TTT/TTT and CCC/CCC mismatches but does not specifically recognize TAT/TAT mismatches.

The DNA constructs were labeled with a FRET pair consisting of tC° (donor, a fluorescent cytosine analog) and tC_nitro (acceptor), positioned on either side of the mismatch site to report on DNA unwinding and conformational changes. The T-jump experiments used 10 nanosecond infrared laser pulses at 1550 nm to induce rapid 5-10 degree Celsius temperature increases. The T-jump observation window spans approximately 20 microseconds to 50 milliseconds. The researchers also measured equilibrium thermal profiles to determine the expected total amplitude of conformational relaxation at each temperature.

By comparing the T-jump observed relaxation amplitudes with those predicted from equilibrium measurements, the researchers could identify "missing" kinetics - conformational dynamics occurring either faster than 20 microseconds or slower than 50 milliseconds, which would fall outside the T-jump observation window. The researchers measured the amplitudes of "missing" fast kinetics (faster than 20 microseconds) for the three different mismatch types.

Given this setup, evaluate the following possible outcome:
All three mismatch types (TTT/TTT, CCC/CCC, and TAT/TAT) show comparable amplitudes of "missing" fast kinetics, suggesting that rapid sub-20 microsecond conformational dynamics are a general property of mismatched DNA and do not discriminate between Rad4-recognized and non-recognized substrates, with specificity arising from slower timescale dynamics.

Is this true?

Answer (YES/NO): NO